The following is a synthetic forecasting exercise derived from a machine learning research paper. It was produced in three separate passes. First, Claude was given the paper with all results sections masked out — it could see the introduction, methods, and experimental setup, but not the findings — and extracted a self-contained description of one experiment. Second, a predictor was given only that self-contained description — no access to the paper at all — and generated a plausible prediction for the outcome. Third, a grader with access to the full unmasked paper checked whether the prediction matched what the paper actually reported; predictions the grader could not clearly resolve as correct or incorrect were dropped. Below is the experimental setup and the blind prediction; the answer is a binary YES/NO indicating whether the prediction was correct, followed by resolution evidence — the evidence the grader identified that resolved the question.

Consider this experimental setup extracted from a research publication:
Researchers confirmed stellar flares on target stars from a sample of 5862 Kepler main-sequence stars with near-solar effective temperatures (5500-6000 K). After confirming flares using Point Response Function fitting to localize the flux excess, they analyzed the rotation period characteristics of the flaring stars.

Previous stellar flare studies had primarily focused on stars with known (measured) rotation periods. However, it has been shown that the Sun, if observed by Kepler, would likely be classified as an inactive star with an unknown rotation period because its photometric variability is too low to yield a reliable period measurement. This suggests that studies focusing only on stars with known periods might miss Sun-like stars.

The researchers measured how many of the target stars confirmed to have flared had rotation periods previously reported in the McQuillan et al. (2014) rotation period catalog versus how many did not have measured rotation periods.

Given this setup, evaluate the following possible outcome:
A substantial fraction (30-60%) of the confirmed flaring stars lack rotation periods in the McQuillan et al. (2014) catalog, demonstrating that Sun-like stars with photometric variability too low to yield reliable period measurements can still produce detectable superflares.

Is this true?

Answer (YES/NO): NO